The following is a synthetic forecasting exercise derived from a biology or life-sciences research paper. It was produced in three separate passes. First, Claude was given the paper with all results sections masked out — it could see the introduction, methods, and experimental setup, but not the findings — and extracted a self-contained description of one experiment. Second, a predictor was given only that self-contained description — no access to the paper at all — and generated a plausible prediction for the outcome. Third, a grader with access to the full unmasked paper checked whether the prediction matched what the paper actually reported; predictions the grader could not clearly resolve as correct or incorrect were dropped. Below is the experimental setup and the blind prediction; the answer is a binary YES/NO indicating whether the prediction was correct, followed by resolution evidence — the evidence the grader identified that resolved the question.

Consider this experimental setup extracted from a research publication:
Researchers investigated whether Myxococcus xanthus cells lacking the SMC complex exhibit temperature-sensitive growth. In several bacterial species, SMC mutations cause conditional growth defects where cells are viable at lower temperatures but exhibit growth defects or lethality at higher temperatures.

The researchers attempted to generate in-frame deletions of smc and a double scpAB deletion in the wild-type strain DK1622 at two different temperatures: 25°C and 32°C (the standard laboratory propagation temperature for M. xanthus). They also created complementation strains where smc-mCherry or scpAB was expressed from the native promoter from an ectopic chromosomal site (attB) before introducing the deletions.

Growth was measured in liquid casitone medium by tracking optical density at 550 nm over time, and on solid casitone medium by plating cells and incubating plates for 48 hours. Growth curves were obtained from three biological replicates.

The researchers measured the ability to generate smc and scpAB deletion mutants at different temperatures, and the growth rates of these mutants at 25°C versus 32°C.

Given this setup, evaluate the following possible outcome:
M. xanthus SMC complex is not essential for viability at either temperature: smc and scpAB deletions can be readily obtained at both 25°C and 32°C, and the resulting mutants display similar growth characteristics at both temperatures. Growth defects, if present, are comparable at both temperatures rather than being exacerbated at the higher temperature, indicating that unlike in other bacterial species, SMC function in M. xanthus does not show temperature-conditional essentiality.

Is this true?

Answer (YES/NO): NO